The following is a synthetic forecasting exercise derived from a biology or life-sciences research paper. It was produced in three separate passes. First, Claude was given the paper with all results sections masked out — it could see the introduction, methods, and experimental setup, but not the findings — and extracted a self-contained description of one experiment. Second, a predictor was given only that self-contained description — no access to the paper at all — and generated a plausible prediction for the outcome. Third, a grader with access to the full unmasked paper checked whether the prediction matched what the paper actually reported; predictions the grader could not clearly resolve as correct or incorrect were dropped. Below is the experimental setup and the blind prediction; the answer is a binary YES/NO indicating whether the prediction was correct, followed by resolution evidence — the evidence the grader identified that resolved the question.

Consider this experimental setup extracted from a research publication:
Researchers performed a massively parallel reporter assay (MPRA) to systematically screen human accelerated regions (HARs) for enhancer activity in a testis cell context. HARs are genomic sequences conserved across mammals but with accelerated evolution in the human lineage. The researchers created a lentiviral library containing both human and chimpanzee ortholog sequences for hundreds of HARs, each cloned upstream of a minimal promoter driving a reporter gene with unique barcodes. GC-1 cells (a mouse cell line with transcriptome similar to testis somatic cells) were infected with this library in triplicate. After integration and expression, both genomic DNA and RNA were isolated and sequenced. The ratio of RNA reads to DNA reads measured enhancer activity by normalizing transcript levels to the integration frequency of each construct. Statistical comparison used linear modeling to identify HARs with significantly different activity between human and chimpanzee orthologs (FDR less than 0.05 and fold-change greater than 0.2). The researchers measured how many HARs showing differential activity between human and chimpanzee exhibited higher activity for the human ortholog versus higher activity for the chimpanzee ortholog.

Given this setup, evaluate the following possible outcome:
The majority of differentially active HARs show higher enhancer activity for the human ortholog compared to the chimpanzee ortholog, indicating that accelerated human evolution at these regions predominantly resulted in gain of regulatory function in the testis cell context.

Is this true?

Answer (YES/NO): NO